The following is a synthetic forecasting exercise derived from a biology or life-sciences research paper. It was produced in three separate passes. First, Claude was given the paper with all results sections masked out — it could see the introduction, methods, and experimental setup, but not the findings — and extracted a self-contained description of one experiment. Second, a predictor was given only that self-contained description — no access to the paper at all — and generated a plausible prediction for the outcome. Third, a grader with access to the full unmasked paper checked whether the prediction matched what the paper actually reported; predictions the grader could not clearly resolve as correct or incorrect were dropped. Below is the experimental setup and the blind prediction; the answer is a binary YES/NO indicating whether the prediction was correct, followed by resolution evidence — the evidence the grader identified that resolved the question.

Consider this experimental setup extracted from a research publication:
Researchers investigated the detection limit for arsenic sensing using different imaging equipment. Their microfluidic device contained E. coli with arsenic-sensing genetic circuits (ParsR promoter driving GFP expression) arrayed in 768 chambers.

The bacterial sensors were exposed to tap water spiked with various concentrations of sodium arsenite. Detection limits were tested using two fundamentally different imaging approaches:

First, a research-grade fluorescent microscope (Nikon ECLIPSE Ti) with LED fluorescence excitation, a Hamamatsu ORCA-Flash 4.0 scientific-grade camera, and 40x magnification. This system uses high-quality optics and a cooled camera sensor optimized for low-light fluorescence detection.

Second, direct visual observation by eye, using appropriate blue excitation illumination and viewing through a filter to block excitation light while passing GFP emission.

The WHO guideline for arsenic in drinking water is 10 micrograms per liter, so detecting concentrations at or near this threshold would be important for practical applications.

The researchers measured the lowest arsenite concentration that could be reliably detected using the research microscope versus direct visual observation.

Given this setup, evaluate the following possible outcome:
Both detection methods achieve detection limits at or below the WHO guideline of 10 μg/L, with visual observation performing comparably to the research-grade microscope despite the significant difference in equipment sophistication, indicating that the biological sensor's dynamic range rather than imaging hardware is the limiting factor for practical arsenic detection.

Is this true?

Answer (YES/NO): NO